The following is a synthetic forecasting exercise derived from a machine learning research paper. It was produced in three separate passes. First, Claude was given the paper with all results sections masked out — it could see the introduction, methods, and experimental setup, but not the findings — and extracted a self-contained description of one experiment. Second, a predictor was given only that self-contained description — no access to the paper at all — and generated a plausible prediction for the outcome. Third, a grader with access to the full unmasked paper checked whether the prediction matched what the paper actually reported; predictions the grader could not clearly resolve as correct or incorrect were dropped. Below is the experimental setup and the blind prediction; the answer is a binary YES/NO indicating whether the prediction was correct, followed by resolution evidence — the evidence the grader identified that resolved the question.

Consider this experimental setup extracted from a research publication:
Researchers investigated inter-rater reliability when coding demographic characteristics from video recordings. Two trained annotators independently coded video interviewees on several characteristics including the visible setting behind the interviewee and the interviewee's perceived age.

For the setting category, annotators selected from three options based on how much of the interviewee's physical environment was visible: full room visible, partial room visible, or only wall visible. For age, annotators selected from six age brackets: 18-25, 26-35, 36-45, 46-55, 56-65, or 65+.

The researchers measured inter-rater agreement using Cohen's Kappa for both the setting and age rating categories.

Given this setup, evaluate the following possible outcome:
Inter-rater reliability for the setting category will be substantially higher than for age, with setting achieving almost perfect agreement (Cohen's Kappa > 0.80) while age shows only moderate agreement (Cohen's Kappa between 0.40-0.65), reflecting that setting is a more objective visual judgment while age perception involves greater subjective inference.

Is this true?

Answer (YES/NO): NO